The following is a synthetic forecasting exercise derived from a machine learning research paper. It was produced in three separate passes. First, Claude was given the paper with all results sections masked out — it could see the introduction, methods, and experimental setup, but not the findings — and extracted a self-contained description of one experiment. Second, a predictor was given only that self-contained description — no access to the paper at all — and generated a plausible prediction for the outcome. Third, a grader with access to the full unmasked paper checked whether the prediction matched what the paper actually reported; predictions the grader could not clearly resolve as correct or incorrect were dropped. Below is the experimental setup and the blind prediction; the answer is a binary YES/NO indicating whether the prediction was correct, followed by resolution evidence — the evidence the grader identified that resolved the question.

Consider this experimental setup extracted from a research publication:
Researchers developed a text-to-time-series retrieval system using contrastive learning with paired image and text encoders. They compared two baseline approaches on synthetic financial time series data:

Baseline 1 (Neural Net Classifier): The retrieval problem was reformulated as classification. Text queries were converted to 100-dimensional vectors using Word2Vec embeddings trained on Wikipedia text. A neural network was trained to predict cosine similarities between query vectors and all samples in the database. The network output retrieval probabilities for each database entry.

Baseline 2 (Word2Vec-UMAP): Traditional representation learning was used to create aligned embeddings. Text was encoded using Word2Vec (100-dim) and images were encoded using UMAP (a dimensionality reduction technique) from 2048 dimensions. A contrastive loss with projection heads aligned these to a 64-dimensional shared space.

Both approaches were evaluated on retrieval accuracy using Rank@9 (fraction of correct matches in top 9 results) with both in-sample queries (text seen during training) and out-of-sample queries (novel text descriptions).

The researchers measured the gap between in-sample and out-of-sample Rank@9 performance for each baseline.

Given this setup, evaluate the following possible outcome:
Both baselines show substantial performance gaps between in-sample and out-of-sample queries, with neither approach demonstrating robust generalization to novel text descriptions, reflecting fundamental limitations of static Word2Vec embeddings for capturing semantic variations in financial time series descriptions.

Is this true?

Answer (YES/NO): NO